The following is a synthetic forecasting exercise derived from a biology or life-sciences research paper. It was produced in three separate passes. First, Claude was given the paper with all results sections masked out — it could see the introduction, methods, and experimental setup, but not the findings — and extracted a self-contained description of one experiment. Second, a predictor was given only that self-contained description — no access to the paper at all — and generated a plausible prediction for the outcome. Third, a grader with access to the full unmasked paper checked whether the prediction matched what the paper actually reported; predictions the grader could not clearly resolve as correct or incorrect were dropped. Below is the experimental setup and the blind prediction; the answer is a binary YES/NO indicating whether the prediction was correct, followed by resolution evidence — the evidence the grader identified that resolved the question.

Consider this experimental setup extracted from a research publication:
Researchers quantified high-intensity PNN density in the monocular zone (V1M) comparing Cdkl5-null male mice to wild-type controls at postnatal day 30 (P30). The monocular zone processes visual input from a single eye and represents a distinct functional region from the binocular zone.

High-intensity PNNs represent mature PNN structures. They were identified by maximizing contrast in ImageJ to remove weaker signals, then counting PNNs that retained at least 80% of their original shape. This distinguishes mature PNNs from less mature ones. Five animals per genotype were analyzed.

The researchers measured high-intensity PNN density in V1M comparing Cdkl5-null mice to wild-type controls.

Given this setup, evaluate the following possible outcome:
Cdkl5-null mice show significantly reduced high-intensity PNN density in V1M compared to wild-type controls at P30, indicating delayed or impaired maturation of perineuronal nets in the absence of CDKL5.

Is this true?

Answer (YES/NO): NO